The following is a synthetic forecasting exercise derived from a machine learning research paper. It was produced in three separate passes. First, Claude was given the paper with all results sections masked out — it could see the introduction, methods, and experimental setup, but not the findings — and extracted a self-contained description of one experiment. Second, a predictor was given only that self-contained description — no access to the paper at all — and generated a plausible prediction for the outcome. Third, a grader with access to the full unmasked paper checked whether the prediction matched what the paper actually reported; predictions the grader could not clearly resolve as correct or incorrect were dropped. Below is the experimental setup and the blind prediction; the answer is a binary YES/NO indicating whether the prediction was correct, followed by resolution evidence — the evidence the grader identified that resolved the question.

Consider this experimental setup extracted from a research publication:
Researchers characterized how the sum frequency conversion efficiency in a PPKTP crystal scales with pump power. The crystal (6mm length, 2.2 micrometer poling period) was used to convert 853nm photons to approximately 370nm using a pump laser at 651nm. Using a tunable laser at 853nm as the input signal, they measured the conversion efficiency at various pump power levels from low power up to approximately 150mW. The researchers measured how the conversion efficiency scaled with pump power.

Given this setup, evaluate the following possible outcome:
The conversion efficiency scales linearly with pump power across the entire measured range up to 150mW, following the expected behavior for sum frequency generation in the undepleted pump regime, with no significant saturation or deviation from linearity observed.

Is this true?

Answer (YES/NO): YES